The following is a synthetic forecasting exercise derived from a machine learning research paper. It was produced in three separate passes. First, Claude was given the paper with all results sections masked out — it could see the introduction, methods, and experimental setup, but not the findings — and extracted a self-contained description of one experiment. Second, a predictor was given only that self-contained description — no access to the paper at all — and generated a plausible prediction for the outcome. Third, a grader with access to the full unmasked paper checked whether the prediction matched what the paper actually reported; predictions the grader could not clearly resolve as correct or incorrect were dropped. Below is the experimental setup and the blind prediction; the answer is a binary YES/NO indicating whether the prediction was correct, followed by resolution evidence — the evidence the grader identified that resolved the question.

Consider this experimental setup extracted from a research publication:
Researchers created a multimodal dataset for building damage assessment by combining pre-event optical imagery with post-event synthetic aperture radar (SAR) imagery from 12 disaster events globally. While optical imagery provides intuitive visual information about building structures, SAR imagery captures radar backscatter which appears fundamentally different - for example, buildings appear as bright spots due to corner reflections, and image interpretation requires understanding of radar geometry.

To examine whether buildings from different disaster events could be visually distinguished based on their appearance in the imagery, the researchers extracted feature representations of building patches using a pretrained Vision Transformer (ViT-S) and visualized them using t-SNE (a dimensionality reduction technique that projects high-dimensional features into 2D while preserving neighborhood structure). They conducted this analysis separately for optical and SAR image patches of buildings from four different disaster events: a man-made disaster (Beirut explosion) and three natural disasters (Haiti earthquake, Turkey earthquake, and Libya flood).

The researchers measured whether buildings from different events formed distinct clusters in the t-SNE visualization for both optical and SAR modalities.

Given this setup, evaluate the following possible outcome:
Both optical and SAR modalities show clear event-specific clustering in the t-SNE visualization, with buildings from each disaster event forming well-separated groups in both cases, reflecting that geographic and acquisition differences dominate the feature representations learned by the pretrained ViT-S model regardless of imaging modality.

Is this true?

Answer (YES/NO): YES